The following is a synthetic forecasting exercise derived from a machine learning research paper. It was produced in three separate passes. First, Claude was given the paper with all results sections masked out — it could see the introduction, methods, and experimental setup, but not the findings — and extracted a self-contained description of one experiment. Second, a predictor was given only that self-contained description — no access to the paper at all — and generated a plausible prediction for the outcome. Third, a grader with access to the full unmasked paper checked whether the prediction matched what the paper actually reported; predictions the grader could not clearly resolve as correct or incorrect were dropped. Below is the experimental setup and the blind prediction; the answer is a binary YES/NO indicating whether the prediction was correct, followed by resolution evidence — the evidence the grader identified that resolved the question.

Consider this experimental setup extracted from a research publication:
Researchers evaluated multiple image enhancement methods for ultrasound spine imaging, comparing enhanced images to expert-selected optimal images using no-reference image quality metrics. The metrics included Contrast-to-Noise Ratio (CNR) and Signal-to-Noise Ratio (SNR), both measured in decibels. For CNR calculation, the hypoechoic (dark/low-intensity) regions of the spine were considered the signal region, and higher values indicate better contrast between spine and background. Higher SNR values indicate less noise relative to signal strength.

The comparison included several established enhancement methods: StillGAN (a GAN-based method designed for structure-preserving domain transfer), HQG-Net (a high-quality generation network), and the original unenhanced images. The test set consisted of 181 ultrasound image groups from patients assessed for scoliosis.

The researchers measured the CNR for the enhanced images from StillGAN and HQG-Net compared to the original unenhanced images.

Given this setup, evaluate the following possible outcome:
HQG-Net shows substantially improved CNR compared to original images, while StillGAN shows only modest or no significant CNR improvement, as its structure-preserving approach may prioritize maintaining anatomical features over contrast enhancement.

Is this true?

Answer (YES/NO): NO